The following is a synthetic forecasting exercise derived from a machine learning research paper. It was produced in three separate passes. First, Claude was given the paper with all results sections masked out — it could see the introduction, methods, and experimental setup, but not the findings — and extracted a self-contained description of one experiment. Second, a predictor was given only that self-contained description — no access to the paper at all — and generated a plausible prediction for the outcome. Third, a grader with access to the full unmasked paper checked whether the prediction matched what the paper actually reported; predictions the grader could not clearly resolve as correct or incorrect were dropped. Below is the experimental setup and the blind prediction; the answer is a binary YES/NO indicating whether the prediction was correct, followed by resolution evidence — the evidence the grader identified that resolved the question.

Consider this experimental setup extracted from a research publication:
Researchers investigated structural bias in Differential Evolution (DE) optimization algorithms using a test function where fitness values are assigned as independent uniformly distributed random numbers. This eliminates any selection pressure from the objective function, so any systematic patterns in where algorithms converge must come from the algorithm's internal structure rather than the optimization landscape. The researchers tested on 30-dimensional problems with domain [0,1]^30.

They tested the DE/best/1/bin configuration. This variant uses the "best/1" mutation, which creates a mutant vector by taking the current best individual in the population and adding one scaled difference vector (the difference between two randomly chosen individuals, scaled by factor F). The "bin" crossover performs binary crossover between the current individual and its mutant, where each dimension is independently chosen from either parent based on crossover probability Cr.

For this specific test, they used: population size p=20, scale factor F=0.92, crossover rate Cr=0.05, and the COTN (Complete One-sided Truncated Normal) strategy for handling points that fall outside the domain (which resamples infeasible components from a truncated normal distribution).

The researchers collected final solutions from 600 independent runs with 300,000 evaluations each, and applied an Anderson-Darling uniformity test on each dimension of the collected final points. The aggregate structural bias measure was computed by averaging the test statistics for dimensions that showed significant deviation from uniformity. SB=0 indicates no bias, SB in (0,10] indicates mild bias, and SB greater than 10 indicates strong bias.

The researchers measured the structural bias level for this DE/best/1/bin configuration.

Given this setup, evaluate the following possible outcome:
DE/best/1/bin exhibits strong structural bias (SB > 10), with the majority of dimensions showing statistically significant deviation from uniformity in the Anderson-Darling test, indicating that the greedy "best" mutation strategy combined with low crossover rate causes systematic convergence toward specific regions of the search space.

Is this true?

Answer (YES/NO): NO